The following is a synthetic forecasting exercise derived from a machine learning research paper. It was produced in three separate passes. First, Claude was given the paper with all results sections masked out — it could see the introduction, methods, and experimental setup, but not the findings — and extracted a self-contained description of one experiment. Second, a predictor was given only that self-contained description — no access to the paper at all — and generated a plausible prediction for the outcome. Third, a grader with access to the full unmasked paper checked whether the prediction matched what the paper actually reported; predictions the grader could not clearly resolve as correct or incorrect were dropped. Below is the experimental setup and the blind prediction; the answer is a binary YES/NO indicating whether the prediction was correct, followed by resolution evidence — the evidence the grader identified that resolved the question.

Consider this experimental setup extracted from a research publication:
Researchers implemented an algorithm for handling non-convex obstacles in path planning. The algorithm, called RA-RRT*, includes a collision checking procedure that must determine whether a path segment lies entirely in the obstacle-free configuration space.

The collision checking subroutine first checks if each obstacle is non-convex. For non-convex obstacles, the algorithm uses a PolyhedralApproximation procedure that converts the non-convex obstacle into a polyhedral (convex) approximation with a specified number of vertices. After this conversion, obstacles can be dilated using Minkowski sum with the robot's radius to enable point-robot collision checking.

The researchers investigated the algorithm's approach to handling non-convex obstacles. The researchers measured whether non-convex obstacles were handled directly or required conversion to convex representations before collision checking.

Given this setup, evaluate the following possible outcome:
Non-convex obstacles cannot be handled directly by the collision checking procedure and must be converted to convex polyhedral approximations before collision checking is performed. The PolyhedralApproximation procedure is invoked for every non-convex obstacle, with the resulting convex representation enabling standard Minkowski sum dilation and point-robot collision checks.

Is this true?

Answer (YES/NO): YES